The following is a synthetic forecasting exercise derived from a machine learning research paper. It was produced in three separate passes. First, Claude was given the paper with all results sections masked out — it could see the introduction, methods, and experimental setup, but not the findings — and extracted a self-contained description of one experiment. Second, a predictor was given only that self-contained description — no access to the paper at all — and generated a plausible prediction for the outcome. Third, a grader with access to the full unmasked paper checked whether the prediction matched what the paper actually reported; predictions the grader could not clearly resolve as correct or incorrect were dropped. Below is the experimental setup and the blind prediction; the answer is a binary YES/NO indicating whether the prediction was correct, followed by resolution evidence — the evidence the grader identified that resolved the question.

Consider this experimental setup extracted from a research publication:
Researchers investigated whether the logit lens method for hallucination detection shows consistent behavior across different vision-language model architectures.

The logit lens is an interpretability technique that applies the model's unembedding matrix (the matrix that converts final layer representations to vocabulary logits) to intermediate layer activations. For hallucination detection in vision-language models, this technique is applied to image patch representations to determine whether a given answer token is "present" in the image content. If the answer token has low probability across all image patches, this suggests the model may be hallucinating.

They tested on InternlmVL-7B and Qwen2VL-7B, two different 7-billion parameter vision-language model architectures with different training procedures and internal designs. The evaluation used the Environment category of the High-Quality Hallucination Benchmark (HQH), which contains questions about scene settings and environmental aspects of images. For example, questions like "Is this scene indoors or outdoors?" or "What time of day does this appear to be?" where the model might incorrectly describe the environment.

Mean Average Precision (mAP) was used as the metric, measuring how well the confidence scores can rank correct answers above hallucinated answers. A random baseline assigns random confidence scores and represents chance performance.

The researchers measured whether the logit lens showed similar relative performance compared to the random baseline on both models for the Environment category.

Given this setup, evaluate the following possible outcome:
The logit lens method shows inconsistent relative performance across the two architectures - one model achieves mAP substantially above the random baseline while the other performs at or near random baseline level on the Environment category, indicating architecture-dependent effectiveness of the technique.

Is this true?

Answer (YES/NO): NO